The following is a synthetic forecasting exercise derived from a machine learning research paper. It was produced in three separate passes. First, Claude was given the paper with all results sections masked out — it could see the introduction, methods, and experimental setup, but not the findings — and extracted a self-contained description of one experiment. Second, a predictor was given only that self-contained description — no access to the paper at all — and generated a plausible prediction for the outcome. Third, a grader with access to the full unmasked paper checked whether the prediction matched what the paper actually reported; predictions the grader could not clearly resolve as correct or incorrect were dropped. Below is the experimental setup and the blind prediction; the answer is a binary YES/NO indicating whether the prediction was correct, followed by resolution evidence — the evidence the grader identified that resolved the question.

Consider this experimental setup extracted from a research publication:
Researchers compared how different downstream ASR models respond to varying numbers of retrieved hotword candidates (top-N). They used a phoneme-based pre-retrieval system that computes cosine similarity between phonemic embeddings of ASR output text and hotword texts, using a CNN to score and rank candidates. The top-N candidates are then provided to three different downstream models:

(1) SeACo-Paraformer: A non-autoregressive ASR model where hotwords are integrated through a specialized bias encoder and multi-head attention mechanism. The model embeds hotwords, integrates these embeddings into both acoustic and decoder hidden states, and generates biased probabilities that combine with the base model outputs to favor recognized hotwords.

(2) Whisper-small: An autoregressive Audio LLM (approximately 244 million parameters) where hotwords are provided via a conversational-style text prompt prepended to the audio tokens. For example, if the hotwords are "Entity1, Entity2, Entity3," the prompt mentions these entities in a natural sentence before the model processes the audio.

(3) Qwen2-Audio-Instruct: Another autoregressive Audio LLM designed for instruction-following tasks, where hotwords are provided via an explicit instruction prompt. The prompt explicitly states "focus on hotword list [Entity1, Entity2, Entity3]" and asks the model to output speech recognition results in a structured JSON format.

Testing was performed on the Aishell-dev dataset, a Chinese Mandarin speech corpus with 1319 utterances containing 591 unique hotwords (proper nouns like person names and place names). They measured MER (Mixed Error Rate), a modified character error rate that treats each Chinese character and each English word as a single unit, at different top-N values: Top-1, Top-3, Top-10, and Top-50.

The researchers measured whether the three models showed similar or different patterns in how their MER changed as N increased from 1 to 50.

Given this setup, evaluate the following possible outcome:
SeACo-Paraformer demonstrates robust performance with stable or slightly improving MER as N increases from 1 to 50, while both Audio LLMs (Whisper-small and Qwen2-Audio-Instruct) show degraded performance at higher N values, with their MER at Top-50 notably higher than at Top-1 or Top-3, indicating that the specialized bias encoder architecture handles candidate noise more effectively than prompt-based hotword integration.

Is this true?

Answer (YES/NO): YES